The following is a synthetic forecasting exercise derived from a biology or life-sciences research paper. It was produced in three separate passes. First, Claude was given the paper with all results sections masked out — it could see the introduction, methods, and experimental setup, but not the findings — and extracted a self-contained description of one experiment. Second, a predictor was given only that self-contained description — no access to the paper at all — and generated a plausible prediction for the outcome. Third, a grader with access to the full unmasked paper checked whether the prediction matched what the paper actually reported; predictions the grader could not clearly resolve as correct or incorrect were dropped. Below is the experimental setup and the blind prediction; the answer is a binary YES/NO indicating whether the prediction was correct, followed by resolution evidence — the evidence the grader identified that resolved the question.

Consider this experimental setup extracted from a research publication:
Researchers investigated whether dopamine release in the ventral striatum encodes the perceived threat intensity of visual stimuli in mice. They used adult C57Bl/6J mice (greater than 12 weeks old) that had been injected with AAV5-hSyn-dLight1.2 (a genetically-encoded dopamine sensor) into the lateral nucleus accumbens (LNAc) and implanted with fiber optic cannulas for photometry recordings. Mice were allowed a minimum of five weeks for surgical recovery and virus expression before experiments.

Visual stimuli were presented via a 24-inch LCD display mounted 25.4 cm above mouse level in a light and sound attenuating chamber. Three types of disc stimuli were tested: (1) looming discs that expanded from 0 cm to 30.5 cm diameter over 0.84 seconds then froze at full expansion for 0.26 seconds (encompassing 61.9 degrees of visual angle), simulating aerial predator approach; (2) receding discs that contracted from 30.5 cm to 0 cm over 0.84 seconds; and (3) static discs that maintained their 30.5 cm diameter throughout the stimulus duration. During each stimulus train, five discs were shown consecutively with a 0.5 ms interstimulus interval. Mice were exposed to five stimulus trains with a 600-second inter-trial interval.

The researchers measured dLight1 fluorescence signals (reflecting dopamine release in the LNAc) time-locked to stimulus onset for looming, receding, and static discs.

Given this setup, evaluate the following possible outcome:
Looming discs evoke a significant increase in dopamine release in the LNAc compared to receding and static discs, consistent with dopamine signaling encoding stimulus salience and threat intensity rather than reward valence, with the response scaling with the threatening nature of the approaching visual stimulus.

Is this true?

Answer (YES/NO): NO